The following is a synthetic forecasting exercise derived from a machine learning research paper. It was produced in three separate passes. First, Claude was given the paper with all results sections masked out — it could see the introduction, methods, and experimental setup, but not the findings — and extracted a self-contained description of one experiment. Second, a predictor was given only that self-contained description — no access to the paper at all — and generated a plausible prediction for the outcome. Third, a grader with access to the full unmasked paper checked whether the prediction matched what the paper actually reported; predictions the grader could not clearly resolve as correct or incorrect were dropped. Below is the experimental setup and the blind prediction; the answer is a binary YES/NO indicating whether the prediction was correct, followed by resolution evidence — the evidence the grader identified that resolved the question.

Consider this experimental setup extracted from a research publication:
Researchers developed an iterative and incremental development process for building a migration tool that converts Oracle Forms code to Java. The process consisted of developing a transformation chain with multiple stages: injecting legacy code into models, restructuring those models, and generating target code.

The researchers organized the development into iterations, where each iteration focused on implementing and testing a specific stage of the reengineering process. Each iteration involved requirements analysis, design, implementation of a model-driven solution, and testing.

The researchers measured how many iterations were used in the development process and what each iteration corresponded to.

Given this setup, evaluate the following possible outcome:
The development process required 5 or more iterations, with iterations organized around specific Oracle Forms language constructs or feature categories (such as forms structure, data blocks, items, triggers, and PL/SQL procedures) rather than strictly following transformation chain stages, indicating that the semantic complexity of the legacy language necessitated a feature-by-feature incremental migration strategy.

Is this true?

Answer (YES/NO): NO